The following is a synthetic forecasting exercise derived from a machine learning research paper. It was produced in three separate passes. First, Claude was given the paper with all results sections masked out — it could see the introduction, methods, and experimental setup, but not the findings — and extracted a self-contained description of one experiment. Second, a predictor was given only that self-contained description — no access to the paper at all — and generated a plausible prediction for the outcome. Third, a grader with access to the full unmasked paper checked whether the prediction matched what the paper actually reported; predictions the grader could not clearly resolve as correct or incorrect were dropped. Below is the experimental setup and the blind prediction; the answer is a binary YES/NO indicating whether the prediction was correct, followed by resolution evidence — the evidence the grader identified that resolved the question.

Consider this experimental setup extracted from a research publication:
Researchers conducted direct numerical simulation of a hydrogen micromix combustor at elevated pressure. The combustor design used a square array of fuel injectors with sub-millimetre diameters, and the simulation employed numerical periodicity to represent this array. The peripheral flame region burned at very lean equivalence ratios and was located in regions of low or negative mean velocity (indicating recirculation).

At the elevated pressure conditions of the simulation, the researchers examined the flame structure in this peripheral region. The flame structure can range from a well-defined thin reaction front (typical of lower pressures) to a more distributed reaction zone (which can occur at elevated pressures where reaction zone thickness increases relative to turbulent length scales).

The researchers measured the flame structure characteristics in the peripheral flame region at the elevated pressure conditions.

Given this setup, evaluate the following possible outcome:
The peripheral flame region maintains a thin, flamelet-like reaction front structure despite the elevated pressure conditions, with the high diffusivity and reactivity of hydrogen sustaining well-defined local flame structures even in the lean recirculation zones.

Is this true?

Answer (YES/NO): NO